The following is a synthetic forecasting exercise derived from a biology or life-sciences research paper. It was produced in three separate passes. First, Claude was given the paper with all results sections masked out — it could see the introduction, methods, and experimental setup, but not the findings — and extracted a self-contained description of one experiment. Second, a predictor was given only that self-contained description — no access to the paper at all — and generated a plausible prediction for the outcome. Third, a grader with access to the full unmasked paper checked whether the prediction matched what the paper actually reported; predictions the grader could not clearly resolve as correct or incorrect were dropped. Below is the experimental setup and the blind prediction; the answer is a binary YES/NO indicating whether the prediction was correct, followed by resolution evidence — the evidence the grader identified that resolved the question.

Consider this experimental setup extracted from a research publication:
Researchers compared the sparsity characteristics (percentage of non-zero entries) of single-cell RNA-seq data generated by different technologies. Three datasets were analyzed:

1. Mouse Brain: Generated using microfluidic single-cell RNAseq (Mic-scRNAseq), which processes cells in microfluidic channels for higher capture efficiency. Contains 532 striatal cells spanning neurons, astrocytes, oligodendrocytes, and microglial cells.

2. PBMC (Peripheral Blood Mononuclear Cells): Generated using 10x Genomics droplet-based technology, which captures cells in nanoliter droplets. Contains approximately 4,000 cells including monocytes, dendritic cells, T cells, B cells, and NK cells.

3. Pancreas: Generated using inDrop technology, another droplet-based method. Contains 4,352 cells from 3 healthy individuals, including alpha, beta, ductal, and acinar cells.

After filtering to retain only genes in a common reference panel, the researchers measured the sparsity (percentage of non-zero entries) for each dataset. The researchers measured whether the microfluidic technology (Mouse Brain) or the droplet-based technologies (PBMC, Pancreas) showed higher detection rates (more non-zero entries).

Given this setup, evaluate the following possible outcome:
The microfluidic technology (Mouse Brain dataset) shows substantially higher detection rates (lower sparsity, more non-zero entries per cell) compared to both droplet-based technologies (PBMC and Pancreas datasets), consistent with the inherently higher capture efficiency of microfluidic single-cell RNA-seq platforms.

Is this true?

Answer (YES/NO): YES